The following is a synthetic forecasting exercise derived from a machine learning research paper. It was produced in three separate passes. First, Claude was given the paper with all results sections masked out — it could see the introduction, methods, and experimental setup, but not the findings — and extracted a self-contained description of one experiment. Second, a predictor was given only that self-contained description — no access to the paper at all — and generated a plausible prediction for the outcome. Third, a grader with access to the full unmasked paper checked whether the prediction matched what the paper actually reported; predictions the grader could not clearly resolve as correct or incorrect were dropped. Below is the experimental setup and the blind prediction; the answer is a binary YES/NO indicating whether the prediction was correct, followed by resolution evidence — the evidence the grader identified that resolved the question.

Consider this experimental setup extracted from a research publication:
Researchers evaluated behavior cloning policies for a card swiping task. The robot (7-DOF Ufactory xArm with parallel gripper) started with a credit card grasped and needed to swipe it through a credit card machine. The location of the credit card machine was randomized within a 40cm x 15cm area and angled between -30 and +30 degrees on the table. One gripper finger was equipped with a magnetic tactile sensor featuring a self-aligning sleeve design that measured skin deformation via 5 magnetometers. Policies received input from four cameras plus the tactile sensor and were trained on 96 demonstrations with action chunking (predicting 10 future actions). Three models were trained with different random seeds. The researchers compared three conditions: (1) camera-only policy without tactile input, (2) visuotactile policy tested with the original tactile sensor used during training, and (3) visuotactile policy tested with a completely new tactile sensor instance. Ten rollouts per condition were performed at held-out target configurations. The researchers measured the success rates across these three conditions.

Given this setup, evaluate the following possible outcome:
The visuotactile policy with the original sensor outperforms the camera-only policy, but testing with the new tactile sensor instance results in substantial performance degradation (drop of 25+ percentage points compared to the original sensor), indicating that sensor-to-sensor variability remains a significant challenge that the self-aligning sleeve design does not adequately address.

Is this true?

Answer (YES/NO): NO